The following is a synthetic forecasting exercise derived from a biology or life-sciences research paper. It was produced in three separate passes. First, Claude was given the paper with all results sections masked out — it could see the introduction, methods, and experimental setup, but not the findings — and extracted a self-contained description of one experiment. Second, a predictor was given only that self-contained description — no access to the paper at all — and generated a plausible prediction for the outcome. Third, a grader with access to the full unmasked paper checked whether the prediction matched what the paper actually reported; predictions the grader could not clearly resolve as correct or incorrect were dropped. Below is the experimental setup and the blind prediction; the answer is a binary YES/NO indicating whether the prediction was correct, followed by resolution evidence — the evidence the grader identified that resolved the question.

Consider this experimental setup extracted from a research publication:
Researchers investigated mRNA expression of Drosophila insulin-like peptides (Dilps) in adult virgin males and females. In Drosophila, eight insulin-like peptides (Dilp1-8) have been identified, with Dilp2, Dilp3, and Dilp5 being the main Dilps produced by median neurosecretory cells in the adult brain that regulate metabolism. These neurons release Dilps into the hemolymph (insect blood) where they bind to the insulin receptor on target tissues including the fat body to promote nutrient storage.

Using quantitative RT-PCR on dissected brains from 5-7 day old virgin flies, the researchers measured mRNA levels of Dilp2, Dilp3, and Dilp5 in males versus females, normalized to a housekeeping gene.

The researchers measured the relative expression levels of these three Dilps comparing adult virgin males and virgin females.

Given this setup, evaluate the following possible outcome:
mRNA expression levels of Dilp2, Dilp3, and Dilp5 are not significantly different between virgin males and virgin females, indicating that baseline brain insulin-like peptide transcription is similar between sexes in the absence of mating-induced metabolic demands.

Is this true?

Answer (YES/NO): NO